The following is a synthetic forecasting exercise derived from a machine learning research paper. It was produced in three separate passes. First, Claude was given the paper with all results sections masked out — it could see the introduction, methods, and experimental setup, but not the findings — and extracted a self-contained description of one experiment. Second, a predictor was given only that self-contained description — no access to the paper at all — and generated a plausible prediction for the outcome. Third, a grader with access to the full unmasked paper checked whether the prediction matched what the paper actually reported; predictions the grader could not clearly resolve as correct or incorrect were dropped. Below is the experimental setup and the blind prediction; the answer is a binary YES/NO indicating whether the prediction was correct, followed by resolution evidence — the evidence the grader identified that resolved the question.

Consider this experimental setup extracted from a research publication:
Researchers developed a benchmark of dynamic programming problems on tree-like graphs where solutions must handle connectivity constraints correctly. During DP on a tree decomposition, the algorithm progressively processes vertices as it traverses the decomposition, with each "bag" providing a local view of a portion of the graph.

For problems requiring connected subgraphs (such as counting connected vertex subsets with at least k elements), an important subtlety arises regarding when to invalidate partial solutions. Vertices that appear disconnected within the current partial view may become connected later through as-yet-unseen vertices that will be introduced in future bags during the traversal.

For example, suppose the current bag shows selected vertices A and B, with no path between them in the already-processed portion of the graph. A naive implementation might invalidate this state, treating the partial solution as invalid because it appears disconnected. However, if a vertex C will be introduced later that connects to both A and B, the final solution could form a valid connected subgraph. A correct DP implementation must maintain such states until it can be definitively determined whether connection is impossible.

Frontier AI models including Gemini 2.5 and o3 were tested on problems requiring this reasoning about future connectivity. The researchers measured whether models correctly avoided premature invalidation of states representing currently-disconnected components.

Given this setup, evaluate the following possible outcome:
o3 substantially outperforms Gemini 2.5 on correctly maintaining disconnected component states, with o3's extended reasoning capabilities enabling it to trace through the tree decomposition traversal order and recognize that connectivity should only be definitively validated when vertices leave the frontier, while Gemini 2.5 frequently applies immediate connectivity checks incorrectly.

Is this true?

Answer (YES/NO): NO